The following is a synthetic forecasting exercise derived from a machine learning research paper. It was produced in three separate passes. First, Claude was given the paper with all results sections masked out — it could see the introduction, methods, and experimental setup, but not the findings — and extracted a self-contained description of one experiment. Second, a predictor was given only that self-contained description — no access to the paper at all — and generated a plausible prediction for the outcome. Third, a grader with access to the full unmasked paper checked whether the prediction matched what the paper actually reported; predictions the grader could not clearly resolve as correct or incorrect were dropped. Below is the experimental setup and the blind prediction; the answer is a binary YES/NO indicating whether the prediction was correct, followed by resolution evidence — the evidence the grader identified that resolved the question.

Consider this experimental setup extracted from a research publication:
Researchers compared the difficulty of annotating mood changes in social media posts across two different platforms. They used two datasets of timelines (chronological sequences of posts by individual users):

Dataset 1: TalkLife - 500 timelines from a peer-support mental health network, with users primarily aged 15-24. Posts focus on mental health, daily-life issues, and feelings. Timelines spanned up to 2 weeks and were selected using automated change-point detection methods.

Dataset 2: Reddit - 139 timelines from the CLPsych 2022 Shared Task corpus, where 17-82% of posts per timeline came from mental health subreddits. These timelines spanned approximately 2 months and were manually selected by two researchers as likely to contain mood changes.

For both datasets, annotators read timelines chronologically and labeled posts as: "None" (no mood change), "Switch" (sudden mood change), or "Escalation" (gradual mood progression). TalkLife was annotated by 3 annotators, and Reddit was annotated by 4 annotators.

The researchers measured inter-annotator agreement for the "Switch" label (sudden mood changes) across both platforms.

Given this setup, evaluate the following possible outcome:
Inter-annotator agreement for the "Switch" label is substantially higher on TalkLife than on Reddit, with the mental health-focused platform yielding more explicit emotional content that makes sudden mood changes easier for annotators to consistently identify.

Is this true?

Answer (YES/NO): NO